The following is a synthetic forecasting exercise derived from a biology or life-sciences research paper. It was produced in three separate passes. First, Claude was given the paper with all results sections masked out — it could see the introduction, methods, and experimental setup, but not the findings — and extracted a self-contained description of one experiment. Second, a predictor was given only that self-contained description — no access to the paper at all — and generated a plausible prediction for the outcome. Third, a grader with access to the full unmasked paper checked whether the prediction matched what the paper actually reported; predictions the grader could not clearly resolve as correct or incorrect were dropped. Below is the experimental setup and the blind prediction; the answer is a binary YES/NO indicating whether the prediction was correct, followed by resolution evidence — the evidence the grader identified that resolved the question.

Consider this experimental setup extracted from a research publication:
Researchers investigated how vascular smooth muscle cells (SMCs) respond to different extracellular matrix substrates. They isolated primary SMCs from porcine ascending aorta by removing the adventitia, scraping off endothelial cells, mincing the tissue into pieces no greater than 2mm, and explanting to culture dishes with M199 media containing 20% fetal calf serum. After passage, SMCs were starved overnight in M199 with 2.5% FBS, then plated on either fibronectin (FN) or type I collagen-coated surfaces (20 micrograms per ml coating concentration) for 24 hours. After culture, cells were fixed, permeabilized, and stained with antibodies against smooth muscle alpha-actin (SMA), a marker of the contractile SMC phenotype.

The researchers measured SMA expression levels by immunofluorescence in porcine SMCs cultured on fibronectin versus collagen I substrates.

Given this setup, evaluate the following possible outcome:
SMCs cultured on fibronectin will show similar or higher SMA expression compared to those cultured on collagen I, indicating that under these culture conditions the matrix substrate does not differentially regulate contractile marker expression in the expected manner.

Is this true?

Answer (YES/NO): NO